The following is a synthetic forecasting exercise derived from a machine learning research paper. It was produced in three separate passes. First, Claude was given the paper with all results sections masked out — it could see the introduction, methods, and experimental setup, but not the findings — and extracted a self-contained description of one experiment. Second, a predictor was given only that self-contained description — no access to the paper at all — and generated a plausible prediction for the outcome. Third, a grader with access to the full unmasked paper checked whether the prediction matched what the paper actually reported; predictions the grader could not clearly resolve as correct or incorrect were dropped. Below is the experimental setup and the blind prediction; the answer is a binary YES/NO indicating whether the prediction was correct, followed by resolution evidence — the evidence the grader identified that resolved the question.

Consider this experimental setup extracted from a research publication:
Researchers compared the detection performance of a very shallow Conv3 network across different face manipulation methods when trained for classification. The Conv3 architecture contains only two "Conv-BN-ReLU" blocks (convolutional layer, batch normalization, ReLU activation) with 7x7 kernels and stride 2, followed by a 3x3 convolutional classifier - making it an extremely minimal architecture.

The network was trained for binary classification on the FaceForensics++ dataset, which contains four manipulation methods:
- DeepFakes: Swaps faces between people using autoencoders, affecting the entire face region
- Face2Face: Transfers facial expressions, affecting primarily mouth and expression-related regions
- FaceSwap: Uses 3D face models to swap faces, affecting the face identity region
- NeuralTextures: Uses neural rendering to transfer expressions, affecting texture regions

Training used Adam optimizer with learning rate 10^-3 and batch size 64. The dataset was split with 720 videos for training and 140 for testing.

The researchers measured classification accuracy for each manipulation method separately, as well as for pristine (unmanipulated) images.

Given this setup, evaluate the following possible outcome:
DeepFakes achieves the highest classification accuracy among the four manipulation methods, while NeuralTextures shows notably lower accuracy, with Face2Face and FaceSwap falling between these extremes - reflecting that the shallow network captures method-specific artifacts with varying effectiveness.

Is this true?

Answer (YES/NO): NO